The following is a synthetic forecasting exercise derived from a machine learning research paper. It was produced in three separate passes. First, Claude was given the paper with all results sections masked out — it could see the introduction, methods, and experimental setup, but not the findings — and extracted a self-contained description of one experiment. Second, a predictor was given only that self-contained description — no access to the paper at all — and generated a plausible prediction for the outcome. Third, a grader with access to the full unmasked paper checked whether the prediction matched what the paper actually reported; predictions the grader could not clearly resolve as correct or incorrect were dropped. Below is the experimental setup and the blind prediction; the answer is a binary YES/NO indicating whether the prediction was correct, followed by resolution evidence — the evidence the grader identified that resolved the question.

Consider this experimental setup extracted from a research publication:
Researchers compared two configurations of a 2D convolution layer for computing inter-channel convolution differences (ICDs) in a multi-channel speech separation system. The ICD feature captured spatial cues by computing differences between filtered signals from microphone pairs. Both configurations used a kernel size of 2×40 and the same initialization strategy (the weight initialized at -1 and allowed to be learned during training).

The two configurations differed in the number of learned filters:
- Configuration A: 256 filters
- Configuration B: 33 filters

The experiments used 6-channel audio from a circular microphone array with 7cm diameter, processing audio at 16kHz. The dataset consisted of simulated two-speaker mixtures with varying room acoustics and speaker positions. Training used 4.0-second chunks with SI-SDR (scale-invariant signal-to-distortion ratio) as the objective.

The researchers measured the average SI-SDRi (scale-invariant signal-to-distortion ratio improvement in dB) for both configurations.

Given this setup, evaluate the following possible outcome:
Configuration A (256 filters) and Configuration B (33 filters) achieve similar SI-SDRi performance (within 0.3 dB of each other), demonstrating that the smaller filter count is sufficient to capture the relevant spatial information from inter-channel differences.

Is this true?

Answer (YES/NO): NO